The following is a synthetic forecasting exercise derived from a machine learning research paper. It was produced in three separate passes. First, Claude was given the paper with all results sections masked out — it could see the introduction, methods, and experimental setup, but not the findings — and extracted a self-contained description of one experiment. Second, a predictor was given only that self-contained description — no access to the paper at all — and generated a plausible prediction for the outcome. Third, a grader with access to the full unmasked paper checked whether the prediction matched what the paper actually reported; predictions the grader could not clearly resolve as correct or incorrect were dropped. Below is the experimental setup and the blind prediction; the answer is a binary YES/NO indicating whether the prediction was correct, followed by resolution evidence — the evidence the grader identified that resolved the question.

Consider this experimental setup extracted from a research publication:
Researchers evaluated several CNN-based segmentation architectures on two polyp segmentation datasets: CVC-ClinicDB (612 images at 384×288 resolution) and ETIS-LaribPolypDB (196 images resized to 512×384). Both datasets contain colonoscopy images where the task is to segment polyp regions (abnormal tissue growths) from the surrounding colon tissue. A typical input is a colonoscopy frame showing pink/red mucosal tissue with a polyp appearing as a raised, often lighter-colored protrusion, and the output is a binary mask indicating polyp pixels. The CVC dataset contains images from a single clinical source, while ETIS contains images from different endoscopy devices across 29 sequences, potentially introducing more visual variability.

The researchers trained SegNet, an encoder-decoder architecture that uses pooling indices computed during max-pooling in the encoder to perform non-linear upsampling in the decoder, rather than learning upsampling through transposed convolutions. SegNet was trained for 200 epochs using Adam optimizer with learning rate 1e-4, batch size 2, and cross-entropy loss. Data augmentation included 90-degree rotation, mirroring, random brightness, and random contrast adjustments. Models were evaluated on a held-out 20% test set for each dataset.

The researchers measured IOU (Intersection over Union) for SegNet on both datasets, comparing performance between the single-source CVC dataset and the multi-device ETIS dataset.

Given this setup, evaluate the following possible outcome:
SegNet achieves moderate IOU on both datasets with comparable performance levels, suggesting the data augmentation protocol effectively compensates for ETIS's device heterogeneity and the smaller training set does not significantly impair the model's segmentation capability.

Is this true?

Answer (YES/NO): NO